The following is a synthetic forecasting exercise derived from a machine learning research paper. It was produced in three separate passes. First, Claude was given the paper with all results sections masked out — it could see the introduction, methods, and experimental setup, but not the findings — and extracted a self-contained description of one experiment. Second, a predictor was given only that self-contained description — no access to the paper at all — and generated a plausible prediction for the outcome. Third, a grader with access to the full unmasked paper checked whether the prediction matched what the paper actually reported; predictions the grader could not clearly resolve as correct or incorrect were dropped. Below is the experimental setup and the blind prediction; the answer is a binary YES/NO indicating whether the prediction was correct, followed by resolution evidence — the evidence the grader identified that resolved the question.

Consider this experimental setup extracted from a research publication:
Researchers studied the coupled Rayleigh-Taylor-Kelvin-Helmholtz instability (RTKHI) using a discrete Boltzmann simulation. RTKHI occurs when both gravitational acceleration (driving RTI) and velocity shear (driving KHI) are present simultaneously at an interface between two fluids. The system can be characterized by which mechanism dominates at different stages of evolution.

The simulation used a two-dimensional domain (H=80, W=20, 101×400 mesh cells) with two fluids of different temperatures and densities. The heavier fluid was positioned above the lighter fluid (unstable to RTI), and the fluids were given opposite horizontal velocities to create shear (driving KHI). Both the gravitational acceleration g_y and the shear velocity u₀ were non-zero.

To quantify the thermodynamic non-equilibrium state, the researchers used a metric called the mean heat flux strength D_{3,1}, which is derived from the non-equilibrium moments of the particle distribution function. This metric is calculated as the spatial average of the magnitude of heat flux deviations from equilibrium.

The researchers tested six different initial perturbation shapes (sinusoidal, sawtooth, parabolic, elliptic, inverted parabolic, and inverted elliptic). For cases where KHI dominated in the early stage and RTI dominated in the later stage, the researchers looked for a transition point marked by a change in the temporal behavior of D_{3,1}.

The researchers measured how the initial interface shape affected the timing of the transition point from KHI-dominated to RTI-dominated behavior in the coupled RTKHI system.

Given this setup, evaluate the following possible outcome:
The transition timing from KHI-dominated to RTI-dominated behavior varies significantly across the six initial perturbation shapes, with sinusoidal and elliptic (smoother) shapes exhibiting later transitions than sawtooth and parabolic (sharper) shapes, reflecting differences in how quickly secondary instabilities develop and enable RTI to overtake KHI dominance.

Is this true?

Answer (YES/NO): NO